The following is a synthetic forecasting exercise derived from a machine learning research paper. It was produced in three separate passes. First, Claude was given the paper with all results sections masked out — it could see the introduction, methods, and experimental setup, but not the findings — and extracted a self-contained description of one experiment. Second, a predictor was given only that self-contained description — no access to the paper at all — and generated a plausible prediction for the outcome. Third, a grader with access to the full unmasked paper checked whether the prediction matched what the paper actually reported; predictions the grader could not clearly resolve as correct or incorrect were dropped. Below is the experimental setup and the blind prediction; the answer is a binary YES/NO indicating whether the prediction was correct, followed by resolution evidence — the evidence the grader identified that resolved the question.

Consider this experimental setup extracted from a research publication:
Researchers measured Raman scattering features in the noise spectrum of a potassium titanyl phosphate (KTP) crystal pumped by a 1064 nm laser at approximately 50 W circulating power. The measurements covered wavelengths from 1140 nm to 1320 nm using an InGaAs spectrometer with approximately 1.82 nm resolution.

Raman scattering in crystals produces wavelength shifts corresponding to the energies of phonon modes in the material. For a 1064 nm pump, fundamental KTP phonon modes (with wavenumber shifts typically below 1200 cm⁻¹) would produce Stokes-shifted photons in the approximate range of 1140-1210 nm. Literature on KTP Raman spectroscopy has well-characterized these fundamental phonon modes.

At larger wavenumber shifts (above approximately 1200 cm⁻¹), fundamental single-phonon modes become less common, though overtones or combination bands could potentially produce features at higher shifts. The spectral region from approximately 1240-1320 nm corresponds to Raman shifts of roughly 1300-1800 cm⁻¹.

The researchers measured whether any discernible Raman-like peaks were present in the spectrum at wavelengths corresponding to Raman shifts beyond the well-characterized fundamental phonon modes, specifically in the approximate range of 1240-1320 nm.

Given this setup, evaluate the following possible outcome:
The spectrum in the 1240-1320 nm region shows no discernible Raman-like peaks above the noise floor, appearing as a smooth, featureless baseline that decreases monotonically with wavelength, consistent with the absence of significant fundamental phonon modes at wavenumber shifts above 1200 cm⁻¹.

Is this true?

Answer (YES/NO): NO